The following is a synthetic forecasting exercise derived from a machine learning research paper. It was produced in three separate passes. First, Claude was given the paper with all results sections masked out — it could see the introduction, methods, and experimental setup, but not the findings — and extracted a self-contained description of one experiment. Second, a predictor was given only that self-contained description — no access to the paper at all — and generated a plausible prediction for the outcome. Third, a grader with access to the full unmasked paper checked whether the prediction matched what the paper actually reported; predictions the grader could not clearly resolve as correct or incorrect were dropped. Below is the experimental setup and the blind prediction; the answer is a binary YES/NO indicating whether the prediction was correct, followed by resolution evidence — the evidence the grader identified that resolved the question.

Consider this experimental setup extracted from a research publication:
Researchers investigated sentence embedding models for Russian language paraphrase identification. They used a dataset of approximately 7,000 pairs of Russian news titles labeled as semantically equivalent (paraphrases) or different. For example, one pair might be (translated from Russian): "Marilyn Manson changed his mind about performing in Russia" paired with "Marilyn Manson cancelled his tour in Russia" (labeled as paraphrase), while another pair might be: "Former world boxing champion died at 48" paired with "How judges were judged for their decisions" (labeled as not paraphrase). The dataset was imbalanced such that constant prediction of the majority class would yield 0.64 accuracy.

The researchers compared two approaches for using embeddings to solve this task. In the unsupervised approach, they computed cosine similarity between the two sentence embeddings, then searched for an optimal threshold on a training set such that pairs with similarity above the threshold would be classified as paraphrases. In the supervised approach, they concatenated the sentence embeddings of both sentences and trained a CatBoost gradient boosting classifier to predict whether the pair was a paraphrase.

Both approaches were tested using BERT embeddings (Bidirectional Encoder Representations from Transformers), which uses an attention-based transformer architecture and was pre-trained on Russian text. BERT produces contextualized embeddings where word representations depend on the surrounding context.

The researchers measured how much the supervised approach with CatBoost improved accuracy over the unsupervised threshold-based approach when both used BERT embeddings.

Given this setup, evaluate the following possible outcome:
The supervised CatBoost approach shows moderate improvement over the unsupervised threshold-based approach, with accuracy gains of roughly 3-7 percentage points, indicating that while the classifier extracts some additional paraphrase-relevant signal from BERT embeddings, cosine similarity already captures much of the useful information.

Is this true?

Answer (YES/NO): NO